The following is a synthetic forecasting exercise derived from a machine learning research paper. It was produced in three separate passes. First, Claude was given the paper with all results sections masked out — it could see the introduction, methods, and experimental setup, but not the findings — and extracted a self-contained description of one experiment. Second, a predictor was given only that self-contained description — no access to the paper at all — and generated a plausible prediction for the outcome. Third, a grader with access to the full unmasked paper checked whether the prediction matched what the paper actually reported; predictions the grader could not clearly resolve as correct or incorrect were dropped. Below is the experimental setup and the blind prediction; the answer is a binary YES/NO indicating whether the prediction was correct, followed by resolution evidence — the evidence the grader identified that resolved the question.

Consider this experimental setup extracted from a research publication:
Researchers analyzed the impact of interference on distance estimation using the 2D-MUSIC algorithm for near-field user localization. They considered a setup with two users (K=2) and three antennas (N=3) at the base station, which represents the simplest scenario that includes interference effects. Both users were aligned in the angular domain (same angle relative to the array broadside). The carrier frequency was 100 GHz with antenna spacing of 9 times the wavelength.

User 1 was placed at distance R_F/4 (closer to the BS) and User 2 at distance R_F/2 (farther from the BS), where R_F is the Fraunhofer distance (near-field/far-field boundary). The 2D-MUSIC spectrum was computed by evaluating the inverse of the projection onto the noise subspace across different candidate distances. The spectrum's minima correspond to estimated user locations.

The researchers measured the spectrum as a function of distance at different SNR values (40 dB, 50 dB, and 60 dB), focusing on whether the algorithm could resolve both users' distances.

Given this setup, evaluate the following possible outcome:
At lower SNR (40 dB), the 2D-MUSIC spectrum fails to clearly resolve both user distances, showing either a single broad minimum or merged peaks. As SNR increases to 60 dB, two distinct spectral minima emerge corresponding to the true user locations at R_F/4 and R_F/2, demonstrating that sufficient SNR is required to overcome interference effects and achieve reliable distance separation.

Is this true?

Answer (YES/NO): YES